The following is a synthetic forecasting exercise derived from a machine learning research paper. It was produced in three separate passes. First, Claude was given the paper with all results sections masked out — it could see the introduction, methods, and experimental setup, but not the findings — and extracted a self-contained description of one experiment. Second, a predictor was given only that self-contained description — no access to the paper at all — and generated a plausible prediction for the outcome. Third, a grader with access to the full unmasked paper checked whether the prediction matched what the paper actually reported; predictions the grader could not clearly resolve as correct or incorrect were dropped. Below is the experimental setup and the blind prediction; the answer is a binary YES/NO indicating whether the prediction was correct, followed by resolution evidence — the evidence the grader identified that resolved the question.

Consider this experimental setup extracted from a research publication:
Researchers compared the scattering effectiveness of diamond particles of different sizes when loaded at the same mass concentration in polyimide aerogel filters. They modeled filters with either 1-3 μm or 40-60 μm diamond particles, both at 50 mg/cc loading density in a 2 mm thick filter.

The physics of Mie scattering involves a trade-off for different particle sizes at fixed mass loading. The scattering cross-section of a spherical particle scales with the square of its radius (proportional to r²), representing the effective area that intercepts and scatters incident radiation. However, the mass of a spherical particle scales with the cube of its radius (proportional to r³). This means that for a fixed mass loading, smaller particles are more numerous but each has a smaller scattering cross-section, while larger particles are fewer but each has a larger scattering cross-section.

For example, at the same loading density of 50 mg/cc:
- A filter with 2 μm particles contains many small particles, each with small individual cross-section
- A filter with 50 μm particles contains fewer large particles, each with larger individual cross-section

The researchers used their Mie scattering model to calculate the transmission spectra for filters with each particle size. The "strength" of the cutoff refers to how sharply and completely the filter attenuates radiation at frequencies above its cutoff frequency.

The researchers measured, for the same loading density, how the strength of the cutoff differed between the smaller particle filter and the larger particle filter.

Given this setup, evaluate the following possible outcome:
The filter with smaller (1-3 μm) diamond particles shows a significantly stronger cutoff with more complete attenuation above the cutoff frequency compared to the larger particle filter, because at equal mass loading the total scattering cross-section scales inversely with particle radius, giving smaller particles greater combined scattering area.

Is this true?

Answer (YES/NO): YES